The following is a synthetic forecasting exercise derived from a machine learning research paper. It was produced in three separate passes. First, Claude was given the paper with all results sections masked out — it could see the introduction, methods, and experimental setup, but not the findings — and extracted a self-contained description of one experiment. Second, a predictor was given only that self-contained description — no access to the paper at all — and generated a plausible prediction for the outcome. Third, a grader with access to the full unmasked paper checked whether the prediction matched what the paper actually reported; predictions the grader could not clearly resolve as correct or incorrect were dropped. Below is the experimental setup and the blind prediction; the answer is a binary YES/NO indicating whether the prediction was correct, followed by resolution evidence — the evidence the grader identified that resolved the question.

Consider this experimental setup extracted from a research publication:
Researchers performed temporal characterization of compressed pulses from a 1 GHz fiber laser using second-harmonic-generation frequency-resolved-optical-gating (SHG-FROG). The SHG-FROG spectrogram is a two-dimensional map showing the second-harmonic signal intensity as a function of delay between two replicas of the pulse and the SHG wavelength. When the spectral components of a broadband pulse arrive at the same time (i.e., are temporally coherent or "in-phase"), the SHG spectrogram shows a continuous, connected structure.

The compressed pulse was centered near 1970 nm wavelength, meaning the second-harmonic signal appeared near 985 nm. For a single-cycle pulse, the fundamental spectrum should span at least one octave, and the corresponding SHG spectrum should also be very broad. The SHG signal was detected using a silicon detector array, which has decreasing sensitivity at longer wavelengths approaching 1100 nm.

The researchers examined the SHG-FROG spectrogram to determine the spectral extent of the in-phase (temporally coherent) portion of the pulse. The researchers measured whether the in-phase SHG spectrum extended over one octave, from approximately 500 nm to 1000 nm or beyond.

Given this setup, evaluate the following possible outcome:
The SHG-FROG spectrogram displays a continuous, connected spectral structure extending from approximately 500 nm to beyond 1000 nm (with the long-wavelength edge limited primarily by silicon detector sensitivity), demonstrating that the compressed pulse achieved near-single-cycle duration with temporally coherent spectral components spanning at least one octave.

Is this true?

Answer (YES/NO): YES